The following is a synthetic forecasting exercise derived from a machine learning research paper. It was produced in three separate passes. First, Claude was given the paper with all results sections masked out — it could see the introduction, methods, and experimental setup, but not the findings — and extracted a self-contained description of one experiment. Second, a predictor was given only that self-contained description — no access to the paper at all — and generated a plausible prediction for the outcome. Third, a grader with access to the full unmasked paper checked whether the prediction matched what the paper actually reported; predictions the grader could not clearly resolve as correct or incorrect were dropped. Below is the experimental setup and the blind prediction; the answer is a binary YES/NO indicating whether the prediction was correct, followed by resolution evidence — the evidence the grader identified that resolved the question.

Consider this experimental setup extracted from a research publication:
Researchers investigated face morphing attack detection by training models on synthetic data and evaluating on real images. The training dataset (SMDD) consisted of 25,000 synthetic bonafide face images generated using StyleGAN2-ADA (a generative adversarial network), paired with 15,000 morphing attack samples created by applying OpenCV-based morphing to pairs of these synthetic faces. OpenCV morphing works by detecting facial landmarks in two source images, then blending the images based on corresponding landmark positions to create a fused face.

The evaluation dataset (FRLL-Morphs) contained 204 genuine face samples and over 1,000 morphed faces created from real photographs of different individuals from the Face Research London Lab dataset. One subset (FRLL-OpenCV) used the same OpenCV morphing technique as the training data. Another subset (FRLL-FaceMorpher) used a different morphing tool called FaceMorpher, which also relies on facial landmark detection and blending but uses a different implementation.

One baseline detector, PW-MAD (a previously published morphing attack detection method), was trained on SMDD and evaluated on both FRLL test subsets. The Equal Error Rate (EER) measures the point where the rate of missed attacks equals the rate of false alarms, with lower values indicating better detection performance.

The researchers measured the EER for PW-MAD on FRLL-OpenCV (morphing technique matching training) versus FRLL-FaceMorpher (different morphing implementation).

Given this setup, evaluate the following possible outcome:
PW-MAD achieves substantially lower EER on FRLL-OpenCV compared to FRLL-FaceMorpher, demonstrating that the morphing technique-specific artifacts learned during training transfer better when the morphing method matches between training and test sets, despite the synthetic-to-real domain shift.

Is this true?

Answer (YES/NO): NO